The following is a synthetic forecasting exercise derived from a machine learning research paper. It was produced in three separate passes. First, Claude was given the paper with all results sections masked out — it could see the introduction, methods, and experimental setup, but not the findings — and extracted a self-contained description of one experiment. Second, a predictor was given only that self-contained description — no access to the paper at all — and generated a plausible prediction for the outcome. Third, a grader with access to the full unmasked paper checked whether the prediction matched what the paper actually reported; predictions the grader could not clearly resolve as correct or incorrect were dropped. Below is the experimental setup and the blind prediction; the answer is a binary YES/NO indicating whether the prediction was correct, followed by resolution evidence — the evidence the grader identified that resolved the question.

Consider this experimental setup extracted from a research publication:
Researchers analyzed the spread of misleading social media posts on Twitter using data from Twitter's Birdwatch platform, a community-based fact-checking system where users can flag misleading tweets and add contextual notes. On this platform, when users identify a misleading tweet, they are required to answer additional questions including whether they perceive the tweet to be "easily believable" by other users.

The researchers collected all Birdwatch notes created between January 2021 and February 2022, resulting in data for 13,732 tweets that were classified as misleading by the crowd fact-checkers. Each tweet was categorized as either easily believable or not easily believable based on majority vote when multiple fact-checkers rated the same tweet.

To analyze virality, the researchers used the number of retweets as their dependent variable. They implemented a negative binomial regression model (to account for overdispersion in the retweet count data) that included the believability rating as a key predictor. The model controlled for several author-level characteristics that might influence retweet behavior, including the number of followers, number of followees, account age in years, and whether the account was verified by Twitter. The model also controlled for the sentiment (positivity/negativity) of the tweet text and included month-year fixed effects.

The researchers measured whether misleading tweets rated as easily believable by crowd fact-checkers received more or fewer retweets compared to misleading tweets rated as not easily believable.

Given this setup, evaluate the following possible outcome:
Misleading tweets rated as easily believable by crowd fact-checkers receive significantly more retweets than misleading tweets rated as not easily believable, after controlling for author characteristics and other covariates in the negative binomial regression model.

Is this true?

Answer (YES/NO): YES